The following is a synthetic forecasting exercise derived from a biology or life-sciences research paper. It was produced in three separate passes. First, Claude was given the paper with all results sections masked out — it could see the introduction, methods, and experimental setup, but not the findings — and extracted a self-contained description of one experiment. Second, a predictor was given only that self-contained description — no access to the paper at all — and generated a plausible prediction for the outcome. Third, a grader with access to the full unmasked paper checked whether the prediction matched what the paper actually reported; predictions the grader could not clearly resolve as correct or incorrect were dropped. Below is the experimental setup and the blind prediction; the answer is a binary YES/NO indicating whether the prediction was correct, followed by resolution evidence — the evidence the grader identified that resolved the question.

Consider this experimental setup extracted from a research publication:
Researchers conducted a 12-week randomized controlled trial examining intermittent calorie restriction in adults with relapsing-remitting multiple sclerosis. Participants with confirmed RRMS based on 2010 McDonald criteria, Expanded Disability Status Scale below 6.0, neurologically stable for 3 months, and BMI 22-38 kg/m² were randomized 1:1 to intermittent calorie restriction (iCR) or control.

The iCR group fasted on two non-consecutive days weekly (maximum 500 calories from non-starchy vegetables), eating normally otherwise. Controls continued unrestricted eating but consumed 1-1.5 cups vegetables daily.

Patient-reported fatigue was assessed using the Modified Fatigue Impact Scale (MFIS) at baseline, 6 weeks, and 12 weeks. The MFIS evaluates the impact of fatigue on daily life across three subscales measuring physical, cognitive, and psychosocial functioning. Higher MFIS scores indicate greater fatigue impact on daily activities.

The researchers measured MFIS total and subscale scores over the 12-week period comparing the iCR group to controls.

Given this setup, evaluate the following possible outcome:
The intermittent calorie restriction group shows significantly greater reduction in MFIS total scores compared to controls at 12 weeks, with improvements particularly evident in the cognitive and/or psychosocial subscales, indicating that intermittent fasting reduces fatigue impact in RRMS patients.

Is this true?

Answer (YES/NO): NO